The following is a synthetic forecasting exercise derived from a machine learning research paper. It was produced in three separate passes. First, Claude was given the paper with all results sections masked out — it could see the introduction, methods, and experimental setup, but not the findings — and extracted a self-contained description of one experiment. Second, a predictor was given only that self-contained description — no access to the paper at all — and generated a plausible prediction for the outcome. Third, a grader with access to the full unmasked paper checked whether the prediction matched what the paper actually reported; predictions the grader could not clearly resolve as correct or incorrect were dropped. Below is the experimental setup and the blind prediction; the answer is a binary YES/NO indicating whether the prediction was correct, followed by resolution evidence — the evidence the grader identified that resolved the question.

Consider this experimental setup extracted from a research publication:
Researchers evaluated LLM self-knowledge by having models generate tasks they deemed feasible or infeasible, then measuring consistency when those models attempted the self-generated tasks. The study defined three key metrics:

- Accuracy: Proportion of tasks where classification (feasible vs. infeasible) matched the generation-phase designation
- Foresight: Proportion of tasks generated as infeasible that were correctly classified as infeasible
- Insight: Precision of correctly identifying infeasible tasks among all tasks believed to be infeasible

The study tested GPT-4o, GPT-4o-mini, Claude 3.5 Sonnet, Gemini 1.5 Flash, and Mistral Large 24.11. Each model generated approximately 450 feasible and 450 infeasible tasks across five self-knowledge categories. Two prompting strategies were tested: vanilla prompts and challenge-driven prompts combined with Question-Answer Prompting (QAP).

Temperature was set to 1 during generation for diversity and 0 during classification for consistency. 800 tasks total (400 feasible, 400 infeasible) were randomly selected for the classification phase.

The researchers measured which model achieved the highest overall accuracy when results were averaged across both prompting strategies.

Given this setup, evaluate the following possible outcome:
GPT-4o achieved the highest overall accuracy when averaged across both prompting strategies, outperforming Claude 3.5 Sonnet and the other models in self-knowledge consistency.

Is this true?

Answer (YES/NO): NO